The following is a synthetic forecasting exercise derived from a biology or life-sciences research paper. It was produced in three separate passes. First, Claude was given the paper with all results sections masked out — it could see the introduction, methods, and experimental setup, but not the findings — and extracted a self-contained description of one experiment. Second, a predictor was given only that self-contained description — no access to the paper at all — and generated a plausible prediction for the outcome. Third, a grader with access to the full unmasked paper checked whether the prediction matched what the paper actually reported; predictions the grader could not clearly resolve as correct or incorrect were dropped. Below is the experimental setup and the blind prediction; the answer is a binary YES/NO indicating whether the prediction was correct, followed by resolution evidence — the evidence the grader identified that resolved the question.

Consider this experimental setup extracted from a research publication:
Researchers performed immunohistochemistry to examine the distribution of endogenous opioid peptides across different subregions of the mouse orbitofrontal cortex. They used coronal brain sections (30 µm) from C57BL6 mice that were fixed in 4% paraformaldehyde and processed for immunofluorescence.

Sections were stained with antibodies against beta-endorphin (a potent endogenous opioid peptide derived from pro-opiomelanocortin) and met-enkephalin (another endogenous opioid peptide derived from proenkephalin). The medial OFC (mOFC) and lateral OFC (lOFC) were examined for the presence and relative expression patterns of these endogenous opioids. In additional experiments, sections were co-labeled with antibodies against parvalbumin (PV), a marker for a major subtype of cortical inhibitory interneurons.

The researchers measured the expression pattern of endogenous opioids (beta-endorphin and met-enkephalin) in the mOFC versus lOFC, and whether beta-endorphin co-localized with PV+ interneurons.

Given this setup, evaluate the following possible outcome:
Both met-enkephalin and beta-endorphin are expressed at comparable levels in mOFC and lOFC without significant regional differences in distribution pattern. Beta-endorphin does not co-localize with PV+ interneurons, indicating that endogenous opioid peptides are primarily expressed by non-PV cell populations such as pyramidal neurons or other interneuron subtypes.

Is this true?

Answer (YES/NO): NO